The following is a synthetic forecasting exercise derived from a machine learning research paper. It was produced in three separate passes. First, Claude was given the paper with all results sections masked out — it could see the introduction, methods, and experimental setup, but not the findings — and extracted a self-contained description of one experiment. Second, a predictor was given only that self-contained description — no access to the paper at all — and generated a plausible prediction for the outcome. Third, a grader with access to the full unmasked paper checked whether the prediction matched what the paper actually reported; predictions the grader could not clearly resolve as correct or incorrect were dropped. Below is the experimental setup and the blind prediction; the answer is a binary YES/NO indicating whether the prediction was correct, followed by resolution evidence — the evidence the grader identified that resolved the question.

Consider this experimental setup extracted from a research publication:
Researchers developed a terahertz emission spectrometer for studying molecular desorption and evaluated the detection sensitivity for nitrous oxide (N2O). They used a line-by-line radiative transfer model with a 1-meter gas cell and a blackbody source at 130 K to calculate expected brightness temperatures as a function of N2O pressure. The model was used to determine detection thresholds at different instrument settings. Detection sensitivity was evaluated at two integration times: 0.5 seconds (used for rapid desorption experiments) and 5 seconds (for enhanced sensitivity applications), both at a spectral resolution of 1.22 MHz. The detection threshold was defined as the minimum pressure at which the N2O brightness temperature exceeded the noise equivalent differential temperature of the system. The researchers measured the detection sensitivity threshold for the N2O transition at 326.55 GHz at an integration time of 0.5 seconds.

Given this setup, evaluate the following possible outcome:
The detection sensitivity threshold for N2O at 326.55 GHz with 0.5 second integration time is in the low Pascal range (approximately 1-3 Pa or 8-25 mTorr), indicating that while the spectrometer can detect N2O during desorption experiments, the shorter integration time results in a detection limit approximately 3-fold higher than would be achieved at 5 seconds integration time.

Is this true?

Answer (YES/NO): NO